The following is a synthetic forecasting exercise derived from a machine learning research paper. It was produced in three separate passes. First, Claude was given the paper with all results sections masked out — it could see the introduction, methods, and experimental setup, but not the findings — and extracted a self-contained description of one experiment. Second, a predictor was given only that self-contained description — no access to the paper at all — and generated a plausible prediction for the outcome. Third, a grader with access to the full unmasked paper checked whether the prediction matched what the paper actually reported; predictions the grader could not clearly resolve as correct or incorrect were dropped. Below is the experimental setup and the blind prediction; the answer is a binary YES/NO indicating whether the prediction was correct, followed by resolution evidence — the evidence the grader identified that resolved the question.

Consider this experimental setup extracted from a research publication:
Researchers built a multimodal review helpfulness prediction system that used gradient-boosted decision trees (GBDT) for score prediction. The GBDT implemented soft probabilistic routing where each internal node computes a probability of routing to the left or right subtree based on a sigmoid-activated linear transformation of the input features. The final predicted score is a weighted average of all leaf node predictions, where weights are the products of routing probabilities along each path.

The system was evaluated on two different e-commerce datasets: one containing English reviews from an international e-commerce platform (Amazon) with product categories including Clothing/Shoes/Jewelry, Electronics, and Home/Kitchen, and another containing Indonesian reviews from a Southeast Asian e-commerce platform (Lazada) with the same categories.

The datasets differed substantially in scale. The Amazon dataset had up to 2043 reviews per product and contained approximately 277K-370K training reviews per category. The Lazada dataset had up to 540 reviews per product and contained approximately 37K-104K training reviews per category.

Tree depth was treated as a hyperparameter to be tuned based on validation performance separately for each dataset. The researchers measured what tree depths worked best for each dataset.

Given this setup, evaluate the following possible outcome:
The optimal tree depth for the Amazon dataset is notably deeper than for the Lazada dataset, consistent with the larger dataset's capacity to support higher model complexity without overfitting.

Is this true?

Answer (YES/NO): YES